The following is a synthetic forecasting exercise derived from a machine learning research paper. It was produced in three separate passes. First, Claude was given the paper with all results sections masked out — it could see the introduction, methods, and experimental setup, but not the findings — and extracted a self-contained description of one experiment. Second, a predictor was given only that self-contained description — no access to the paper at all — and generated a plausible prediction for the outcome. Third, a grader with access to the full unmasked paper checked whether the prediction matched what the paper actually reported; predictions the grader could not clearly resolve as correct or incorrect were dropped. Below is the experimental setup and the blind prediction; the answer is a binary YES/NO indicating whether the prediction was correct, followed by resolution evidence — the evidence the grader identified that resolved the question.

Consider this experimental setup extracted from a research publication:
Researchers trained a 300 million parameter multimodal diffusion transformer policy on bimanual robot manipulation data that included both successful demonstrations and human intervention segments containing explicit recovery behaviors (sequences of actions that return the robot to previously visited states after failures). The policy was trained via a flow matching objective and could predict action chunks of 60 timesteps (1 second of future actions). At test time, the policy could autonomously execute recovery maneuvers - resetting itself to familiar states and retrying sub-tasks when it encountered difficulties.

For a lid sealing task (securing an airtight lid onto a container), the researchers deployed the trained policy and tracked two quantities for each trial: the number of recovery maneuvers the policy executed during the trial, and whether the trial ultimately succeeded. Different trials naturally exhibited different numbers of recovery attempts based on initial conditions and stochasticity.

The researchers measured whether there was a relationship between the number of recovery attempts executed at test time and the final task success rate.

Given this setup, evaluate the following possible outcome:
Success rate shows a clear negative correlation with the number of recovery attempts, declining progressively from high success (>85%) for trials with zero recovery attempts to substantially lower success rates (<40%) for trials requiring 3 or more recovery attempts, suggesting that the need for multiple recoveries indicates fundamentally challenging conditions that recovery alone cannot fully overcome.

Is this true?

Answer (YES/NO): NO